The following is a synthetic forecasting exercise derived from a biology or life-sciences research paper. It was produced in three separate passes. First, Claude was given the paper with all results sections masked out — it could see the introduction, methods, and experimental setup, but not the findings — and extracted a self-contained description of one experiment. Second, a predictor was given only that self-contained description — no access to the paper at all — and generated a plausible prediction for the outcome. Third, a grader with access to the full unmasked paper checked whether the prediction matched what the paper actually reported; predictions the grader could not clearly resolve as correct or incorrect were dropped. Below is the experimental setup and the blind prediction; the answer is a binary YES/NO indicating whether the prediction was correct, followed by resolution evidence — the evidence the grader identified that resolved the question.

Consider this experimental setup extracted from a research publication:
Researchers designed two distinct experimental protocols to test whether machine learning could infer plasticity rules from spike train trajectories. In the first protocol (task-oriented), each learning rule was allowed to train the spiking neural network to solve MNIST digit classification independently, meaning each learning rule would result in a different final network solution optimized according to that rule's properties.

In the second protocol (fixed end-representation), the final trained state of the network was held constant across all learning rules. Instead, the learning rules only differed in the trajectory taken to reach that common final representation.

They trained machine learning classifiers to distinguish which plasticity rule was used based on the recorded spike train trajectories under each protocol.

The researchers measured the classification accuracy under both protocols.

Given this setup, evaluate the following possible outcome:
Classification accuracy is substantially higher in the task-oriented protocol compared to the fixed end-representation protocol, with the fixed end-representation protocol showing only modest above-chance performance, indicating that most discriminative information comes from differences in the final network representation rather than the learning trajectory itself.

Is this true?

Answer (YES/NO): NO